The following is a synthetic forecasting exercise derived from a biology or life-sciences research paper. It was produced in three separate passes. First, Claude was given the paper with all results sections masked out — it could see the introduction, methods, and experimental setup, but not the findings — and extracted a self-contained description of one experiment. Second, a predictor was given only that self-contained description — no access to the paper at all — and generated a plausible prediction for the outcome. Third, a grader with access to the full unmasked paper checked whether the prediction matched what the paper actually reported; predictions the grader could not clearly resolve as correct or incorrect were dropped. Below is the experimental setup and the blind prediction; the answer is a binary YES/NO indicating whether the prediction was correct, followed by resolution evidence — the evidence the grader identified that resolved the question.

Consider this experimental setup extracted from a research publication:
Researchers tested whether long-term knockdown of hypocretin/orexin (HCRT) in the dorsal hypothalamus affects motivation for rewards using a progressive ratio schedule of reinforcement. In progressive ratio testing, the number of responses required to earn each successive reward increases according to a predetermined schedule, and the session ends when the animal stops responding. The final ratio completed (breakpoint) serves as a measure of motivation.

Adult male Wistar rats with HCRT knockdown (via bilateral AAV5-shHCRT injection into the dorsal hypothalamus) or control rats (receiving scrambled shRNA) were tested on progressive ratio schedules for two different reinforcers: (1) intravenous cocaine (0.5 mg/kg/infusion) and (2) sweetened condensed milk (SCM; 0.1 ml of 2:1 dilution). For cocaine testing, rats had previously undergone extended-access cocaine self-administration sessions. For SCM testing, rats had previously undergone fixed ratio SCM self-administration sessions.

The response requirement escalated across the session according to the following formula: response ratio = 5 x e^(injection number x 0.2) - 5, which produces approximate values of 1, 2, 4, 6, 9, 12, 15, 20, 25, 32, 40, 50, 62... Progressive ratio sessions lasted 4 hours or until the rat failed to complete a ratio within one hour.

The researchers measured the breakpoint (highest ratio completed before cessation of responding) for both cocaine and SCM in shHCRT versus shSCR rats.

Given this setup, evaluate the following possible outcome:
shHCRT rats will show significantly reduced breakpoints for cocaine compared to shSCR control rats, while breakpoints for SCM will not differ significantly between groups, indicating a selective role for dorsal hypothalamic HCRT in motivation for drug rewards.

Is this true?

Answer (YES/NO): NO